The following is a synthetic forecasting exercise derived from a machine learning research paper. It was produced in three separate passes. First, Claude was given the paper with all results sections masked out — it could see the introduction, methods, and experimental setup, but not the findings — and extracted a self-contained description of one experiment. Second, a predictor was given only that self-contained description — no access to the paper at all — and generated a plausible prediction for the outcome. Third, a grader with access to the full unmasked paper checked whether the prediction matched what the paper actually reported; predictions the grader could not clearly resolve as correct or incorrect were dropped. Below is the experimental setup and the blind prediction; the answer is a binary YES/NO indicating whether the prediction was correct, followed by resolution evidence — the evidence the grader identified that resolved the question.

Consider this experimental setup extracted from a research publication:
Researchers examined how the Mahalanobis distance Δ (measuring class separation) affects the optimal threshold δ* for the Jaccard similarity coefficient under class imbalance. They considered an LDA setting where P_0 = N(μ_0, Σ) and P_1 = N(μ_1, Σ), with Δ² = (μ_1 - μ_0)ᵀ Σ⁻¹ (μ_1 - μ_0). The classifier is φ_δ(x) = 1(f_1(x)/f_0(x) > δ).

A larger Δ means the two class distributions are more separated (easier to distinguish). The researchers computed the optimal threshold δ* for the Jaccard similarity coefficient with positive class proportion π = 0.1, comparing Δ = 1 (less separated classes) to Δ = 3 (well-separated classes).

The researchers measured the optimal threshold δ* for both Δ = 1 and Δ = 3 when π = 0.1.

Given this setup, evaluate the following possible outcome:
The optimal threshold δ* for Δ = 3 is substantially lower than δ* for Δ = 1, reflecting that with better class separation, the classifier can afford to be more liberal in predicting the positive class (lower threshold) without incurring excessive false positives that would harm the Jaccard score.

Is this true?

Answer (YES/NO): NO